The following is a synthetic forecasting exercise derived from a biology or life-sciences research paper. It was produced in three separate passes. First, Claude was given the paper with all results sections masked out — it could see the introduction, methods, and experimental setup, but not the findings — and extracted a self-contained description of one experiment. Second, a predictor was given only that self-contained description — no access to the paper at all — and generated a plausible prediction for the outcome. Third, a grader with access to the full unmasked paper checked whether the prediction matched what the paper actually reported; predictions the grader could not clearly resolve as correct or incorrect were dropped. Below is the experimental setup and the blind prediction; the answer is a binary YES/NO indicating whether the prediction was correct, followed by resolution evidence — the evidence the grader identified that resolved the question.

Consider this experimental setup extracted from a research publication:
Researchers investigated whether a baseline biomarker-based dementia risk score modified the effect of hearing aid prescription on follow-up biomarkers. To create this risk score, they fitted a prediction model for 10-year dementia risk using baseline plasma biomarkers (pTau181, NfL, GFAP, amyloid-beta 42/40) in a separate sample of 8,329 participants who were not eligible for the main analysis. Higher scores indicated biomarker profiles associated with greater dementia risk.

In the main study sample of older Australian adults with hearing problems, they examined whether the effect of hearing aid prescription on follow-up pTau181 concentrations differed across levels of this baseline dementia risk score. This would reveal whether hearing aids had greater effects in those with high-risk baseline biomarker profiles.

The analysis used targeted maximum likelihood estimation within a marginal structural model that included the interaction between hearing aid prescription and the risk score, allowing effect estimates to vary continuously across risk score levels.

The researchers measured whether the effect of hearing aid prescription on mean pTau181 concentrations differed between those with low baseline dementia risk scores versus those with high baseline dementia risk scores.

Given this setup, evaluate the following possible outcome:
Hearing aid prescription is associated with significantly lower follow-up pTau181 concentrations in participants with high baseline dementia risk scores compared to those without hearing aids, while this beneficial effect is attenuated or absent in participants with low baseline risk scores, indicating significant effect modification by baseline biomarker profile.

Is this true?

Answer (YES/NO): NO